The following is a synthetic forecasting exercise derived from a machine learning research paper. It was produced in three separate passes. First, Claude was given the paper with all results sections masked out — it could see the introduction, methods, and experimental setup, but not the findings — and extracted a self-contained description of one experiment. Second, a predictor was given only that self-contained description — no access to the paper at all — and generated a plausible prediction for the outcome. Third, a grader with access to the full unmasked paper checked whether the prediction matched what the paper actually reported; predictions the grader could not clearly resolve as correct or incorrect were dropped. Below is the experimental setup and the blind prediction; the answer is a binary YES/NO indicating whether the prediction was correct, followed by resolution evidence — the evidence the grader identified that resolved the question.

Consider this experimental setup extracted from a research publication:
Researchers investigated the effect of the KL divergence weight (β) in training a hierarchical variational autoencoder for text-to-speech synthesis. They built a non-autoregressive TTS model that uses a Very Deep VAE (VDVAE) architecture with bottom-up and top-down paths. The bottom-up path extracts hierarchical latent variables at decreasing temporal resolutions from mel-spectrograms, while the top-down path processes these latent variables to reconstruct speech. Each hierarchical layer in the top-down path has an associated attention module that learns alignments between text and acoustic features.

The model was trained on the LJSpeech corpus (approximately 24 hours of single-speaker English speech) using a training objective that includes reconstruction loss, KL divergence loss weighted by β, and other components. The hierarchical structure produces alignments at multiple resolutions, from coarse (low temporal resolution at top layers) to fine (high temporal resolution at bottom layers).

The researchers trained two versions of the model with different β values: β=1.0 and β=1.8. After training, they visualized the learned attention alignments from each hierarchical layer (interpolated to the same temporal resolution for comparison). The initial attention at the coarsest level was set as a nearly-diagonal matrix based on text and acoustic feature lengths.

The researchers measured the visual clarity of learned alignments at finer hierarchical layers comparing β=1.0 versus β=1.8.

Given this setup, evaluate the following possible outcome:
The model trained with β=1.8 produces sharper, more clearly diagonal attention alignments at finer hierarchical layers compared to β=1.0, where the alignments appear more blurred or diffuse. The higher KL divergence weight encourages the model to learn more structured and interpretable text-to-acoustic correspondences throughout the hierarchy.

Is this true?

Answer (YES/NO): YES